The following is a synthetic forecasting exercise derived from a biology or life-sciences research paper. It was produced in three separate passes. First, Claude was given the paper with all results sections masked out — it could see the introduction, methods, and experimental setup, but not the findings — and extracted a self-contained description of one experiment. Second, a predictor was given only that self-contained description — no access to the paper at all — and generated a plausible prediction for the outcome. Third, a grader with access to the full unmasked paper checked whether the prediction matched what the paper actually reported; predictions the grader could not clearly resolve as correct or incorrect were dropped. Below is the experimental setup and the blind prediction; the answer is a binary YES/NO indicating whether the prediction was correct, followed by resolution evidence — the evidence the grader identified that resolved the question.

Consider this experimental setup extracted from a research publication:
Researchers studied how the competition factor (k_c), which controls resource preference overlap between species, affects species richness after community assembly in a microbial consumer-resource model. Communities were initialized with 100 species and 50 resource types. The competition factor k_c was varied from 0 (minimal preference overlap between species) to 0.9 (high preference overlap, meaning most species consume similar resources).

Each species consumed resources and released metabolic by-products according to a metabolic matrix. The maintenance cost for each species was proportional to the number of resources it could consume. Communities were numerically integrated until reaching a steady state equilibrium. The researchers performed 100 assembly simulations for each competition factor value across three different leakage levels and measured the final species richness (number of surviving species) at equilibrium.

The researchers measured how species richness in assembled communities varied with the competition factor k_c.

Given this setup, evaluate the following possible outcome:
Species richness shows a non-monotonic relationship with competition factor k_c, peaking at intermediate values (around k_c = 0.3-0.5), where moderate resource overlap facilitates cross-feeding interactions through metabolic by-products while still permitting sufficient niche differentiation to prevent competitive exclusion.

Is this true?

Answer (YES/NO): NO